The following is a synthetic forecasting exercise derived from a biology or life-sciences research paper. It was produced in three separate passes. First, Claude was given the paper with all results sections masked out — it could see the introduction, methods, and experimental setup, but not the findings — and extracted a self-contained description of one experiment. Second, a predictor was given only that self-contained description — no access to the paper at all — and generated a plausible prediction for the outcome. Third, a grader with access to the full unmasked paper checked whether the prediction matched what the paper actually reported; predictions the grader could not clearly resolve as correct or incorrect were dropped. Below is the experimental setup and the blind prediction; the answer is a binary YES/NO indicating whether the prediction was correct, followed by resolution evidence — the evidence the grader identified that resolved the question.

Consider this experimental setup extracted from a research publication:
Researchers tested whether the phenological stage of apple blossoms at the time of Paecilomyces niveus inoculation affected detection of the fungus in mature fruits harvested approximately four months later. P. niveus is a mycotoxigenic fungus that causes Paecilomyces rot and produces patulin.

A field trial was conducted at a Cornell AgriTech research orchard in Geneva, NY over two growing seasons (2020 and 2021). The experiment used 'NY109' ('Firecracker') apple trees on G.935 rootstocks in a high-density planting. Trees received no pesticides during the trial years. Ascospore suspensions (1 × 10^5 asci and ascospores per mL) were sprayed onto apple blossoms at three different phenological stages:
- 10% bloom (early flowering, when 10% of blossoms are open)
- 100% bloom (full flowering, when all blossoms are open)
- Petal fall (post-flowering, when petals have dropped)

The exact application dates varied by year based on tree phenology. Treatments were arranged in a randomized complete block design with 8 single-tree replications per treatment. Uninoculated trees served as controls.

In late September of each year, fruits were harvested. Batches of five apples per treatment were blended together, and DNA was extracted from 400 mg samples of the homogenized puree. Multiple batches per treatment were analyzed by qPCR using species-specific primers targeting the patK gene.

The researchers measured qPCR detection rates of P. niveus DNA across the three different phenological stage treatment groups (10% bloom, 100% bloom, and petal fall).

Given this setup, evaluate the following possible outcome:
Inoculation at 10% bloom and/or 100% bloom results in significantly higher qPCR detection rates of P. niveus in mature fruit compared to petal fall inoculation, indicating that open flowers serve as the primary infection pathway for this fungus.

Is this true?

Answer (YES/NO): NO